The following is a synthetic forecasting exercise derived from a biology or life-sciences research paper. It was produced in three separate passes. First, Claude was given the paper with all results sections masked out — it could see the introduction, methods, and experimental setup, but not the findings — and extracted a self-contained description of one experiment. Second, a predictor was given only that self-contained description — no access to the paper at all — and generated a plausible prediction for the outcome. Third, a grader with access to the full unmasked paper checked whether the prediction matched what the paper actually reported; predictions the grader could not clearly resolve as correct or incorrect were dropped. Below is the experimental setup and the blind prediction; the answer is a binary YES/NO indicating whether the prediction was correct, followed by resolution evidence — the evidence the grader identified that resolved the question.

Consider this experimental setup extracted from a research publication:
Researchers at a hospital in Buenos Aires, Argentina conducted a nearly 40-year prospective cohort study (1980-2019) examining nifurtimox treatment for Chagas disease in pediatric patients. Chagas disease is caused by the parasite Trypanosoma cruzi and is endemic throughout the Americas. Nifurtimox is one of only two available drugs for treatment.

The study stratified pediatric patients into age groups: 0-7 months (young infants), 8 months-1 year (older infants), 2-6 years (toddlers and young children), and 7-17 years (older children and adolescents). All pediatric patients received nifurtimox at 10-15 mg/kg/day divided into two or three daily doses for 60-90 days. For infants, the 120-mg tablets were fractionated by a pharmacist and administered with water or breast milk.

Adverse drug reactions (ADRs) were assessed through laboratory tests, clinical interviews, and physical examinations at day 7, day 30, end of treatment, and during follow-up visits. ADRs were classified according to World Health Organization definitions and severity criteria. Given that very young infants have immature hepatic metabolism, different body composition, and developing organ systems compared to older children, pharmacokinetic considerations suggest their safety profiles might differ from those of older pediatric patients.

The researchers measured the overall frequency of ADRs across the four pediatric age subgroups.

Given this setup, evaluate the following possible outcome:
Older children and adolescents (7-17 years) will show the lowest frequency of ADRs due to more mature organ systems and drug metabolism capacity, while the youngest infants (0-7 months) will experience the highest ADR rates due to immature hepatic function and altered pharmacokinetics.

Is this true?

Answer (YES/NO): NO